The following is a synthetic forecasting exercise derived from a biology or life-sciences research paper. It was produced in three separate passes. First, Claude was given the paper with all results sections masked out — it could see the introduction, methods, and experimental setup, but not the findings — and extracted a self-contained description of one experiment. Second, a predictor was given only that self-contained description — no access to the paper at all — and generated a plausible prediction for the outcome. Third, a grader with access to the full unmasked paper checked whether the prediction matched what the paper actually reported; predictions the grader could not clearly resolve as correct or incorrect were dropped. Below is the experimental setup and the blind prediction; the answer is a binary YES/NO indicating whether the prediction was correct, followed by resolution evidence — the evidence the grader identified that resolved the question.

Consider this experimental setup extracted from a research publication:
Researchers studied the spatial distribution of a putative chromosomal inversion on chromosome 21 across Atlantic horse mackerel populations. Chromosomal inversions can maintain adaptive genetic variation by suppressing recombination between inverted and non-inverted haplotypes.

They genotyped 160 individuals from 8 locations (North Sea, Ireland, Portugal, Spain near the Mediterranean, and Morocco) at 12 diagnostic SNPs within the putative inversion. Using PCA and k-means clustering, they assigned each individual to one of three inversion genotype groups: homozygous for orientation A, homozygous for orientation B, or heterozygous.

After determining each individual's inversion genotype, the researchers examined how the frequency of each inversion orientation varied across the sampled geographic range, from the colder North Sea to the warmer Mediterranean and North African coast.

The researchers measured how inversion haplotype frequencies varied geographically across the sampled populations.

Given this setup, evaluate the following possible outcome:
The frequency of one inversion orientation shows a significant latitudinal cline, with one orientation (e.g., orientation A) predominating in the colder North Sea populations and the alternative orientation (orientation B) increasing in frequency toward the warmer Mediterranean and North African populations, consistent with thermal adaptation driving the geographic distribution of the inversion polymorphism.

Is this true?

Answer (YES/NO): NO